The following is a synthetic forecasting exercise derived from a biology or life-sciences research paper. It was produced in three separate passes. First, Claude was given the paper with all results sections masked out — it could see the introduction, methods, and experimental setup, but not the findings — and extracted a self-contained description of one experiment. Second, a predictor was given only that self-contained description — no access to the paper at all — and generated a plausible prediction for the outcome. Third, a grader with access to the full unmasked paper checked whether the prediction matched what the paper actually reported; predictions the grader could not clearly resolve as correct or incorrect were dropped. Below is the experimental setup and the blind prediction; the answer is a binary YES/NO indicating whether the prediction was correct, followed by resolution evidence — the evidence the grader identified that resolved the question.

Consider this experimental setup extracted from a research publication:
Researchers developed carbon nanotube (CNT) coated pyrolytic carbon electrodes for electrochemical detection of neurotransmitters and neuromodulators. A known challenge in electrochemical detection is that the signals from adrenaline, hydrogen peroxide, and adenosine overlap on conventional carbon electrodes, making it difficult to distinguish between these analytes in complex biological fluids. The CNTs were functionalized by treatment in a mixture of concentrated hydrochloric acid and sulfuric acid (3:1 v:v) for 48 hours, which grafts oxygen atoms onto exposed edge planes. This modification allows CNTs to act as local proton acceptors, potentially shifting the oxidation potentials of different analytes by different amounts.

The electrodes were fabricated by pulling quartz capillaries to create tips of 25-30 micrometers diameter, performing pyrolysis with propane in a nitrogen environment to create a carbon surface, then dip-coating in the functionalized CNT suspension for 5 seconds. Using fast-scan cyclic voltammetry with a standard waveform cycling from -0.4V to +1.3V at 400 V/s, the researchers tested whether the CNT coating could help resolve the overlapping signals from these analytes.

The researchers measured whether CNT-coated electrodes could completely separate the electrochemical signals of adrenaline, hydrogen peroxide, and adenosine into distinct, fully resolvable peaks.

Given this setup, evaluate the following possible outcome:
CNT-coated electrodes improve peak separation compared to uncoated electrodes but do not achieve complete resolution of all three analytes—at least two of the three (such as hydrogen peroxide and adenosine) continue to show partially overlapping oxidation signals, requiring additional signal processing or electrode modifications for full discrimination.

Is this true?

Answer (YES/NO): YES